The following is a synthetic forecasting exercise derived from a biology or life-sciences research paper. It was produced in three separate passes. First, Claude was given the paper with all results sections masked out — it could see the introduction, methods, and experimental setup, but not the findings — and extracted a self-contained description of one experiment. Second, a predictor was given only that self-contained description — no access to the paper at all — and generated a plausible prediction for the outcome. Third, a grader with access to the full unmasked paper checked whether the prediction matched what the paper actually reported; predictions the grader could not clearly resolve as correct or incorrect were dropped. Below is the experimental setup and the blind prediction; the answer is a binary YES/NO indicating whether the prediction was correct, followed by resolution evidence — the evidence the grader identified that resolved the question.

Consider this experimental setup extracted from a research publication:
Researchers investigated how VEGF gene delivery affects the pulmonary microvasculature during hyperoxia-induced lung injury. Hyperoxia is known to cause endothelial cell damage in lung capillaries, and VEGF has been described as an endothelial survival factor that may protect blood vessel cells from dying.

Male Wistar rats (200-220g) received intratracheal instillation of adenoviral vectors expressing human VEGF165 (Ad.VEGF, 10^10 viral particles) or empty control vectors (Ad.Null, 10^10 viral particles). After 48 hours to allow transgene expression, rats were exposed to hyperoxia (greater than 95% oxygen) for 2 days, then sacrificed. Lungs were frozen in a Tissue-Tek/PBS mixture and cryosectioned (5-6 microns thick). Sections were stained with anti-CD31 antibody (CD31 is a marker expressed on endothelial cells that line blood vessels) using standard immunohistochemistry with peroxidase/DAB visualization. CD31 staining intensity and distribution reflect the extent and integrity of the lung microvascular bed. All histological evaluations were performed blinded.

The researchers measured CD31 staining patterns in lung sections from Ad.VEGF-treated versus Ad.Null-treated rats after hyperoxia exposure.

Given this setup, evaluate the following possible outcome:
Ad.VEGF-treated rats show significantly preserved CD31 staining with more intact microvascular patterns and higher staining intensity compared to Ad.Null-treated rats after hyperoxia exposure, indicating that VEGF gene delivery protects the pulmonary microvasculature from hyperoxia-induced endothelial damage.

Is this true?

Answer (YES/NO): YES